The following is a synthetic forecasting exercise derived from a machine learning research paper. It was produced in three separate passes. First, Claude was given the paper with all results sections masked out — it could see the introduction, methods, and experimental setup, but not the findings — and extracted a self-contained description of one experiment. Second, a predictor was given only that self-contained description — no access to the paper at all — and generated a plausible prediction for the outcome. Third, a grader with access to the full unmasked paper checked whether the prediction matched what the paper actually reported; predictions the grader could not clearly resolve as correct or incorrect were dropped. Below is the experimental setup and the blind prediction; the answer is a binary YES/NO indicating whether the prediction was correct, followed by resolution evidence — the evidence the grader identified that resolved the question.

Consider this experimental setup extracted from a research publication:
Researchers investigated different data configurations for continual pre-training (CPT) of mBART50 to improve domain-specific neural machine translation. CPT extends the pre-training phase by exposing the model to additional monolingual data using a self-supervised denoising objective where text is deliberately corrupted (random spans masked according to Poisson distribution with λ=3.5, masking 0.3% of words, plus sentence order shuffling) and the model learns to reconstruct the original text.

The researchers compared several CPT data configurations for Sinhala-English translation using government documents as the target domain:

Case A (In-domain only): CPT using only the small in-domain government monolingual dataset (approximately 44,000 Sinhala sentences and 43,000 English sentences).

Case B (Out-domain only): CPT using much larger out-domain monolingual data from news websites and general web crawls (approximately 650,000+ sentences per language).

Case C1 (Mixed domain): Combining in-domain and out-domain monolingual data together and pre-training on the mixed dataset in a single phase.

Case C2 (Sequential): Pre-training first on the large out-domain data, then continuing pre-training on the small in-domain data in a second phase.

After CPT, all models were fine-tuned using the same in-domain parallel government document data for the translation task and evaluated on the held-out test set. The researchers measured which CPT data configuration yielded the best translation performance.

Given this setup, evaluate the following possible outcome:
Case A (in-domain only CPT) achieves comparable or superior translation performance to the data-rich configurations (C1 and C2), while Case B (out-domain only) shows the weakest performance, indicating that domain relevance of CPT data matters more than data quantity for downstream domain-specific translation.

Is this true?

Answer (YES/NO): NO